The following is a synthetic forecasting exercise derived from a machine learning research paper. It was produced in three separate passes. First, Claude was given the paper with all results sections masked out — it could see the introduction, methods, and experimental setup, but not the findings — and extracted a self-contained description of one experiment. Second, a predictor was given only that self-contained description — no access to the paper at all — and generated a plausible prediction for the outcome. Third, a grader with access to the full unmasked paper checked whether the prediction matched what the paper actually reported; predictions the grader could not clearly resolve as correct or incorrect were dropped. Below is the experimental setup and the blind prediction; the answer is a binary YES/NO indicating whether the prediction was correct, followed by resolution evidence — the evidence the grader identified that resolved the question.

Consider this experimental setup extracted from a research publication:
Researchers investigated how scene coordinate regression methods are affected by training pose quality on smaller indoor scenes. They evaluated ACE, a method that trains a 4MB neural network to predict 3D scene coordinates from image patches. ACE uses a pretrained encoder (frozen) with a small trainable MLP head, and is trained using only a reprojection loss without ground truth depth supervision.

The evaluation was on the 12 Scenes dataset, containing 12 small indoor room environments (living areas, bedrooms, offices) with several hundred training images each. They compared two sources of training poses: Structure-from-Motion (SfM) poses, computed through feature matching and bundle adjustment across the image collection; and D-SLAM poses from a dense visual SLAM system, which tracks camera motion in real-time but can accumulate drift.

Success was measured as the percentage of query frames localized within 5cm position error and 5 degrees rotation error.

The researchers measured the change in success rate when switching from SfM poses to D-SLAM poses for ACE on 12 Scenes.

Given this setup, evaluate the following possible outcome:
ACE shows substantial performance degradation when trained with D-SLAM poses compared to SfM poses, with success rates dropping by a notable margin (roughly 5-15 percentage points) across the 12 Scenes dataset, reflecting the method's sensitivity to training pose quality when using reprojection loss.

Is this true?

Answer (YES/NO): NO